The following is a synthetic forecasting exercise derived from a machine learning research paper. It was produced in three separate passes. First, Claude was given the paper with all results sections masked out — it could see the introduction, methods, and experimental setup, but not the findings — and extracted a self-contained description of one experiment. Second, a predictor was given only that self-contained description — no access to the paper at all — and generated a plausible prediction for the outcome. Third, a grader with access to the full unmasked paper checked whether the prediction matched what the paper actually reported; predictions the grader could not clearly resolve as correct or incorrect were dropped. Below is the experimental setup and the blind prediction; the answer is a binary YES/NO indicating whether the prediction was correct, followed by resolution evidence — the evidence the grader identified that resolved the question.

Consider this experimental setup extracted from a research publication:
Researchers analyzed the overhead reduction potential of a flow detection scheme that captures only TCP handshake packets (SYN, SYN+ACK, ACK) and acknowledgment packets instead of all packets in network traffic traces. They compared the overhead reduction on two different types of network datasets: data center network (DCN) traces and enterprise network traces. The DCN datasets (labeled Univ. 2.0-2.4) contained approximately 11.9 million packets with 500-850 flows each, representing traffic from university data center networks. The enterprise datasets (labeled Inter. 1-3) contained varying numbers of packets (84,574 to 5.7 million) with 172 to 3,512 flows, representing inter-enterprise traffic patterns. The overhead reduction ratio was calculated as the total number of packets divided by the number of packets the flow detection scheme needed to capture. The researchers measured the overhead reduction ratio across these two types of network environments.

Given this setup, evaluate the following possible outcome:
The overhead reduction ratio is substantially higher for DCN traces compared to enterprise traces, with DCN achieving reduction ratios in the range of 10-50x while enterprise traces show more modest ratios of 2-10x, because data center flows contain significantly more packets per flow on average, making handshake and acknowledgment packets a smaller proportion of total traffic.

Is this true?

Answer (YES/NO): NO